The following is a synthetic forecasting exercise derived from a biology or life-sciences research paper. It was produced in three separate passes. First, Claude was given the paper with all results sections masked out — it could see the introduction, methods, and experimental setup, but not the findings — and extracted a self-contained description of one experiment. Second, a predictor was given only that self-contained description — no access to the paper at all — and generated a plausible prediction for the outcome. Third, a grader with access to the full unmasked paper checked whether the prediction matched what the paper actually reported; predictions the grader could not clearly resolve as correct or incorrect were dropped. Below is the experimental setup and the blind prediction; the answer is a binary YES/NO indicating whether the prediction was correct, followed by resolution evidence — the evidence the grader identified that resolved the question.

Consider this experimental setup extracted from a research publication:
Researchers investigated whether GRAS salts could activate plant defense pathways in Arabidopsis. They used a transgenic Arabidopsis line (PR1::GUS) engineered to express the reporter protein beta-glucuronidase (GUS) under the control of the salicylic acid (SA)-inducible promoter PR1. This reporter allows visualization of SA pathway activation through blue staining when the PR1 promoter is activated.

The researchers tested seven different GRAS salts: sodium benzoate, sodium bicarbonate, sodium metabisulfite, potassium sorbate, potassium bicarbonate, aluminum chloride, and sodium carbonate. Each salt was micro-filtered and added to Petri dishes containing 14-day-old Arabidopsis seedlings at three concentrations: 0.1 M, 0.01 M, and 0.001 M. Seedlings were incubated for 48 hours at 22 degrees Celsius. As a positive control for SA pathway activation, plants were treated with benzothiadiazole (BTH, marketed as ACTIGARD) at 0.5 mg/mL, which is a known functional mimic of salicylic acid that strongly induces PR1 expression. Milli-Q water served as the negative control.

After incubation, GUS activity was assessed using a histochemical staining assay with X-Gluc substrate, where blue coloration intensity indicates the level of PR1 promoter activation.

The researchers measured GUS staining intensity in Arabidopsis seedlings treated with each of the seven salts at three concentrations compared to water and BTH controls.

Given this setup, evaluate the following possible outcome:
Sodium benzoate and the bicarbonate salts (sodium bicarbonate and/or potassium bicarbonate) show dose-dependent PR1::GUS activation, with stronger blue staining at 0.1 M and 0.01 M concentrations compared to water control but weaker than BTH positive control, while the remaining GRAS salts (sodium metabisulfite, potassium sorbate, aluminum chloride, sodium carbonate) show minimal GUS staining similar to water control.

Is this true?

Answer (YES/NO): NO